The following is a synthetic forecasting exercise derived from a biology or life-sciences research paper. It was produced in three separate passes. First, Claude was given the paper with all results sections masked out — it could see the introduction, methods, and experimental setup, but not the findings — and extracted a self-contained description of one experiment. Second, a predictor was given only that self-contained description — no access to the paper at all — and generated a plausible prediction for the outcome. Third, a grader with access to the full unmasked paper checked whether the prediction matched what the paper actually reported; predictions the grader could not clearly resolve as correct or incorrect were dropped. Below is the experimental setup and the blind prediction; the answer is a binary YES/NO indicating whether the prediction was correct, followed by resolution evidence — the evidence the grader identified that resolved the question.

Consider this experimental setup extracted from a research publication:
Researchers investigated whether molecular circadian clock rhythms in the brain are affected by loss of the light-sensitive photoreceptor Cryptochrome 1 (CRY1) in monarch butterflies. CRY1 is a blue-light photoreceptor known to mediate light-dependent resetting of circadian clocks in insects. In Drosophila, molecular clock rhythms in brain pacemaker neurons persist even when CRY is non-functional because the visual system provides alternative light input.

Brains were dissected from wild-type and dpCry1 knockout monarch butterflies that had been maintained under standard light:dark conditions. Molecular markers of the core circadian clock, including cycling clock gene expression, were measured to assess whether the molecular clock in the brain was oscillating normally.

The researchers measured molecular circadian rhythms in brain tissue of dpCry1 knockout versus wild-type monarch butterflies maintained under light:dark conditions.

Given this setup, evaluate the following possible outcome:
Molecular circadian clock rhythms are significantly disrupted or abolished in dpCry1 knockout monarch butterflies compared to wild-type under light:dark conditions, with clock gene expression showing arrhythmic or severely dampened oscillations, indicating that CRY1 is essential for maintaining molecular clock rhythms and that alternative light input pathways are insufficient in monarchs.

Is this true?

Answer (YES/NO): YES